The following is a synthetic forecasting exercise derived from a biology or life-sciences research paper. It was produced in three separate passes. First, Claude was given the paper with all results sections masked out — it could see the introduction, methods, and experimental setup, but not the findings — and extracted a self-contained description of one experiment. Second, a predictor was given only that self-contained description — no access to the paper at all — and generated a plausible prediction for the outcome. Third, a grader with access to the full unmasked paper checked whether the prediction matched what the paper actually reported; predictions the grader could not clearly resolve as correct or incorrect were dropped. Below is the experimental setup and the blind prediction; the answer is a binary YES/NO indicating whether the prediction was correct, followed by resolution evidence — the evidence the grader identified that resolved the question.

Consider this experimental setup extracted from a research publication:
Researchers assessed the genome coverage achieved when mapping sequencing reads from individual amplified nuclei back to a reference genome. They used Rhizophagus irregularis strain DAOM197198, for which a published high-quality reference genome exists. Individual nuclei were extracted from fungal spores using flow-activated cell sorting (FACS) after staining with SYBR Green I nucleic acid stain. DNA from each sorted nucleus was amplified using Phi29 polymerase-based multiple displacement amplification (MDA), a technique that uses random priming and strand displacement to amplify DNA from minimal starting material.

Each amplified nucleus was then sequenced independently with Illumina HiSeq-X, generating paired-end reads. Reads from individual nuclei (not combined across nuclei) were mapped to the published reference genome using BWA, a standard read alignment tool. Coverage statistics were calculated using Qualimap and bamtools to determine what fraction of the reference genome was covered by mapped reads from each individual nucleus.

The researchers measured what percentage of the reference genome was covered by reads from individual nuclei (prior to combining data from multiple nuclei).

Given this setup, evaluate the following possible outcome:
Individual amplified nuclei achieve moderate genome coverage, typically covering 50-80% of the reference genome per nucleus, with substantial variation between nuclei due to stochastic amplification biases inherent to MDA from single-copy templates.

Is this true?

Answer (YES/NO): NO